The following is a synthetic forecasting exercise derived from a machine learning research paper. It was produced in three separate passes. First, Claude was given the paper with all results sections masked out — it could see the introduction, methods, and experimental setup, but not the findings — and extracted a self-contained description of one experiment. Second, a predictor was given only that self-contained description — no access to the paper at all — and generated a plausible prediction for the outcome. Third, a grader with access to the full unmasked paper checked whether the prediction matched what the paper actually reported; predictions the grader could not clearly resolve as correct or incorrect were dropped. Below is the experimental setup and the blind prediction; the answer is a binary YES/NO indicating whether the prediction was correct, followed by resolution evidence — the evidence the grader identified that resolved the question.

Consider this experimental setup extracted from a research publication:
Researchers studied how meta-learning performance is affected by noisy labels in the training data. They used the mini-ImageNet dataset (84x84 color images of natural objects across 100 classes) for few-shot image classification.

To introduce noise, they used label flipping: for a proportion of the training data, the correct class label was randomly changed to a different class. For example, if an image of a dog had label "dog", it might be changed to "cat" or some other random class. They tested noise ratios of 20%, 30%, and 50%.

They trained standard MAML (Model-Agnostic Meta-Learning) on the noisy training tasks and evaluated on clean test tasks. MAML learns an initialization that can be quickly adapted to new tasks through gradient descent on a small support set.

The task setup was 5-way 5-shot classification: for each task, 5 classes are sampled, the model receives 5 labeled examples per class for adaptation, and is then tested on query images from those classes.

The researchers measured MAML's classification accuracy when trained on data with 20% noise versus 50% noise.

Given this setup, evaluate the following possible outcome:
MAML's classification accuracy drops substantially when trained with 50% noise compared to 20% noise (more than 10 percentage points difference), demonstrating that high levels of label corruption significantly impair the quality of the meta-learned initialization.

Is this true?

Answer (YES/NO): NO